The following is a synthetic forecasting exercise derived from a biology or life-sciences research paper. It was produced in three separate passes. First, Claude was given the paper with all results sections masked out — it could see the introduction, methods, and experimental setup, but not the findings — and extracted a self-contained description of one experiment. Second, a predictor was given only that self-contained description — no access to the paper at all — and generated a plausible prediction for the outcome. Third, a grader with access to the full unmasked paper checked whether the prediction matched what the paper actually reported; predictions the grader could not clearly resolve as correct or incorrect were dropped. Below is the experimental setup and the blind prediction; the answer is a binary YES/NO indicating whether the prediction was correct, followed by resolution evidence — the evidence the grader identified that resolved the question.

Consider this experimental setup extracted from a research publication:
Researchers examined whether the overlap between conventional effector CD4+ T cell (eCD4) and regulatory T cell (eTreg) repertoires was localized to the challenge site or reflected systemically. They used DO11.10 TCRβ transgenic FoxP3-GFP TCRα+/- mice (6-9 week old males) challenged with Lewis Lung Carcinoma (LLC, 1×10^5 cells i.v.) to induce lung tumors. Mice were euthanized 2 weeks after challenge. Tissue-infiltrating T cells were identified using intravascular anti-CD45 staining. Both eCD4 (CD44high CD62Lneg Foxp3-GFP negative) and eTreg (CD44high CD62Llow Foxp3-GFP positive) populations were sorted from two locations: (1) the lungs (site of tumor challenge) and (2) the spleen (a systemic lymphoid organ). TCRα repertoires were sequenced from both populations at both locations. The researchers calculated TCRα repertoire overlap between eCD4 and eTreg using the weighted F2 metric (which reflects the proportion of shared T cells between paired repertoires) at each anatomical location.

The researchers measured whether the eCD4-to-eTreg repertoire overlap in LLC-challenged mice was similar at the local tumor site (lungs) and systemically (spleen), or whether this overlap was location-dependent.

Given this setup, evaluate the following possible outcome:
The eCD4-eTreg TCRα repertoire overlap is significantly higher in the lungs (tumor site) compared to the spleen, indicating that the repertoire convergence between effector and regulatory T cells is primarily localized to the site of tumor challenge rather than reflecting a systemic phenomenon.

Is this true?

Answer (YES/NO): YES